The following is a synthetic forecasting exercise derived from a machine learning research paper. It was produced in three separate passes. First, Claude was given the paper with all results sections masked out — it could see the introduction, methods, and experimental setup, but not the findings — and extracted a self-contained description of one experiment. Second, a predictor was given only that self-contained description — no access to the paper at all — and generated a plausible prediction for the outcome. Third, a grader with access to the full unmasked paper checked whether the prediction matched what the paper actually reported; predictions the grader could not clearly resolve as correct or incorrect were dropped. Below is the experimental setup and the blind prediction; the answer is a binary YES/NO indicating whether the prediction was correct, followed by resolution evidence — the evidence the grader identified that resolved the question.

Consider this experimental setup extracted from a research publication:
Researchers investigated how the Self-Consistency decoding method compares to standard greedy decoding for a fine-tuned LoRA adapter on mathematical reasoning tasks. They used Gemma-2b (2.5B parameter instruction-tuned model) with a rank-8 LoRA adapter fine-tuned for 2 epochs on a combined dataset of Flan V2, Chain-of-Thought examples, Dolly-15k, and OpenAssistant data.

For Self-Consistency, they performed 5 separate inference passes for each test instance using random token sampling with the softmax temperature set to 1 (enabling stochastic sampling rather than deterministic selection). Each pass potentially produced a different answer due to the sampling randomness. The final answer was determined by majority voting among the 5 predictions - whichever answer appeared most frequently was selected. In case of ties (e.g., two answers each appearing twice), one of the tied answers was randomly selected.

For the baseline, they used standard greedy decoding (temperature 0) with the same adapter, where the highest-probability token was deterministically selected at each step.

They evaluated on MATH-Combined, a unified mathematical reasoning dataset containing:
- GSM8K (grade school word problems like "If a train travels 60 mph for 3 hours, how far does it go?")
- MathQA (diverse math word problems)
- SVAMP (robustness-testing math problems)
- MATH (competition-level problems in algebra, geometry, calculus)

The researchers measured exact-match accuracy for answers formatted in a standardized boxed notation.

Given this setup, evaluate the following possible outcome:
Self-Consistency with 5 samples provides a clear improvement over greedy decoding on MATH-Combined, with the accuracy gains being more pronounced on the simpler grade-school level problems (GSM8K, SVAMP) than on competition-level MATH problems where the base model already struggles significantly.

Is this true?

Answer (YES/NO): NO